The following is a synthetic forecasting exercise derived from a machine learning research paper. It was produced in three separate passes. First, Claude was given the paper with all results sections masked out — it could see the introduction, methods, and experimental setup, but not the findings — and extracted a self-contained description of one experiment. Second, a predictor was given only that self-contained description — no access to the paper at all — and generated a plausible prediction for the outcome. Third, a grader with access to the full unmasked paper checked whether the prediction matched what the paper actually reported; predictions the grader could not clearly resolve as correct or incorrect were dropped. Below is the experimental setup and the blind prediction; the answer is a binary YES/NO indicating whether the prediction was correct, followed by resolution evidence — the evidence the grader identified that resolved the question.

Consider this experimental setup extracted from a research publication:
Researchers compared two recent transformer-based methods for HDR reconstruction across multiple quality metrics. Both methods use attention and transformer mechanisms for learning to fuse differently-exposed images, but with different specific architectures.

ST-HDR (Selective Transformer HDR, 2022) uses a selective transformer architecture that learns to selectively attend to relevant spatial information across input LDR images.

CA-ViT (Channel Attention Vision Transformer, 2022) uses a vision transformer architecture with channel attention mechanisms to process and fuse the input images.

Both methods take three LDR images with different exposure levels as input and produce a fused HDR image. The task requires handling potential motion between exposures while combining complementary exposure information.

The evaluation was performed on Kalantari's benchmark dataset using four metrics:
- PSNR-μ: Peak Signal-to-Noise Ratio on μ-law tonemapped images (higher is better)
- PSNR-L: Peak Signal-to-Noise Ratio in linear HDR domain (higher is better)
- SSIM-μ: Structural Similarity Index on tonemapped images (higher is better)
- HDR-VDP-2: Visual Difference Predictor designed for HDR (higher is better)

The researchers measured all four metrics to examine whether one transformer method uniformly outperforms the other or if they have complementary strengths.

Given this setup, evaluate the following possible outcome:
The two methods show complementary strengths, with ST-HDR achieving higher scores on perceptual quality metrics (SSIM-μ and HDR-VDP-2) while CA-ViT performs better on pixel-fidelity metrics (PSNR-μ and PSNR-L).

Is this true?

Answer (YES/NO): NO